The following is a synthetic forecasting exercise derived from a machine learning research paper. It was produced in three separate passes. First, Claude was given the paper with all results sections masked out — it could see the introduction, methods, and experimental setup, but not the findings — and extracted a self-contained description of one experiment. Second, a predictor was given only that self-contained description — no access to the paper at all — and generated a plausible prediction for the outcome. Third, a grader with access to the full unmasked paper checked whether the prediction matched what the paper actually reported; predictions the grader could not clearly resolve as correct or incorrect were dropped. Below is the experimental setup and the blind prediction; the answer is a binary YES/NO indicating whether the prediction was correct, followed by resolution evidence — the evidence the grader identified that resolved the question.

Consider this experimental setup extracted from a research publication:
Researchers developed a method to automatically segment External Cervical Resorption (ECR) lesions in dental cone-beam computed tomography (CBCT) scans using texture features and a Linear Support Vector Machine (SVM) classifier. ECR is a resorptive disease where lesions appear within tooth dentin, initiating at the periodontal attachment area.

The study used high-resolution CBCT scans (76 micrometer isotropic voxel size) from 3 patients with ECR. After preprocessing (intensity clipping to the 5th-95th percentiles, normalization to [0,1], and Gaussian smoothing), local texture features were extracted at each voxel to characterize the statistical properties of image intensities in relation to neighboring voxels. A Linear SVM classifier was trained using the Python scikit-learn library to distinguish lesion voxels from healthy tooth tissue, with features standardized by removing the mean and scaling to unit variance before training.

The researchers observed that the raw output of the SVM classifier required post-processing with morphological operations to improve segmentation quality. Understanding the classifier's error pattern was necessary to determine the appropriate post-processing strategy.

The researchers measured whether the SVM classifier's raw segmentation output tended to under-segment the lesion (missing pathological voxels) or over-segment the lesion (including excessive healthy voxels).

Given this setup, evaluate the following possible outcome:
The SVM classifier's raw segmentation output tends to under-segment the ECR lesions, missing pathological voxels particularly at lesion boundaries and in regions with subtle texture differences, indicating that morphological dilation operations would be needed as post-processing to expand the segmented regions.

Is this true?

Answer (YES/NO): NO